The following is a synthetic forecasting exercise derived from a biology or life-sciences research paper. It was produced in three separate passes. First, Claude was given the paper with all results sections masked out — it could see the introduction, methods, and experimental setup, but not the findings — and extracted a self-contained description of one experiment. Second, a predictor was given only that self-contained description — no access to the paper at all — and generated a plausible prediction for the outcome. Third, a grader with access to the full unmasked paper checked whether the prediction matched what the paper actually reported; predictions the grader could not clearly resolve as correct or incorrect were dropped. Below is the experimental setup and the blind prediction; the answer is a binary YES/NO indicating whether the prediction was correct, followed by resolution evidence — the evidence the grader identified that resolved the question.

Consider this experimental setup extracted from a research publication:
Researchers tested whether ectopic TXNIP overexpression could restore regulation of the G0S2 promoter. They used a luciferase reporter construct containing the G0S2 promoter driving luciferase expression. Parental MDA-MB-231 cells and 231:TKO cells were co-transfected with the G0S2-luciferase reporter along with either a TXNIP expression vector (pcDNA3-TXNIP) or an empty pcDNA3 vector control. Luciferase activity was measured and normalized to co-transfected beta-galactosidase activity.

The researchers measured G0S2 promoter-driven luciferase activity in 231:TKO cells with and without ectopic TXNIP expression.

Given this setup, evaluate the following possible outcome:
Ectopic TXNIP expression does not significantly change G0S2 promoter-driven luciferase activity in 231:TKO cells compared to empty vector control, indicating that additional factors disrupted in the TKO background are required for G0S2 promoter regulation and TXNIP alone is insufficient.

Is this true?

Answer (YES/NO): NO